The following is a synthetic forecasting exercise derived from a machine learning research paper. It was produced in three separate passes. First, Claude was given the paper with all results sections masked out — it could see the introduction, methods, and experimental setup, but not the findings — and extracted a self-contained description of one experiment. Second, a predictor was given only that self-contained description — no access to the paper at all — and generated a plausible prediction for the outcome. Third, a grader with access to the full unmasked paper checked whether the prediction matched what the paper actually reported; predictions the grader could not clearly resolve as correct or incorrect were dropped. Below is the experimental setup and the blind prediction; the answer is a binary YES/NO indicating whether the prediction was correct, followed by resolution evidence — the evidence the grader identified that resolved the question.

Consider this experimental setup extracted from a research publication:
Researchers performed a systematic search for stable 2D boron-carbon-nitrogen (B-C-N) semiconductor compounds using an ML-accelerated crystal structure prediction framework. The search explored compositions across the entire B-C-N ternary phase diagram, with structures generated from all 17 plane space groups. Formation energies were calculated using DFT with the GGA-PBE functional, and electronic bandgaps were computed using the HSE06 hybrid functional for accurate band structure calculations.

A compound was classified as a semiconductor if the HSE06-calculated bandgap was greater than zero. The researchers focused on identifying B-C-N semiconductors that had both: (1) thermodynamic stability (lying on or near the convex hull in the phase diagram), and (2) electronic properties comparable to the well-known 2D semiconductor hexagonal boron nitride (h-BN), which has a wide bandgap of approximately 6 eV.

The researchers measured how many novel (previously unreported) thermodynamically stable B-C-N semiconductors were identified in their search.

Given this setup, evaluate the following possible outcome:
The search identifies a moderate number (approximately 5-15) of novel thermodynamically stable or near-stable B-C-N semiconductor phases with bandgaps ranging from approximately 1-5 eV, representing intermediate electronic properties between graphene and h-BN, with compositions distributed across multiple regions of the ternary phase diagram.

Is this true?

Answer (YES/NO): NO